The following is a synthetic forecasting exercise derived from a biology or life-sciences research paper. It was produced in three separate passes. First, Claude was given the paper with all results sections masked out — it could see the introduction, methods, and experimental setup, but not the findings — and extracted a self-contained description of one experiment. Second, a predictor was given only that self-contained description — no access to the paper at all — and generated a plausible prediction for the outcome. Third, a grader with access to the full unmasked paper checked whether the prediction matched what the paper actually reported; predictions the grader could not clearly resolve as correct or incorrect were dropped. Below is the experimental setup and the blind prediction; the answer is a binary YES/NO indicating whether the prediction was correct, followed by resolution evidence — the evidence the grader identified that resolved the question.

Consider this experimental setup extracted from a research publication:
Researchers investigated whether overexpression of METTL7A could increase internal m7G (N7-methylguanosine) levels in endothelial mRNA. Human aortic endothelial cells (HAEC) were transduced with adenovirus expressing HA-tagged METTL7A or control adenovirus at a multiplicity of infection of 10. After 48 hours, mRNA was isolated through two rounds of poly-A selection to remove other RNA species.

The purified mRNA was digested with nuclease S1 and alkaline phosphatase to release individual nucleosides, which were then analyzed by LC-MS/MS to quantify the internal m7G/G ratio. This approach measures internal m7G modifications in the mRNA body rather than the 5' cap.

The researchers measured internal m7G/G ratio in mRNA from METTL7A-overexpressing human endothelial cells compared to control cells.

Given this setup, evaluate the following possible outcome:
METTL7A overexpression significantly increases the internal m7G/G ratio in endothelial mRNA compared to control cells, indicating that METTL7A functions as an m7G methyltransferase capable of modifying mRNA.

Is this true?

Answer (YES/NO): YES